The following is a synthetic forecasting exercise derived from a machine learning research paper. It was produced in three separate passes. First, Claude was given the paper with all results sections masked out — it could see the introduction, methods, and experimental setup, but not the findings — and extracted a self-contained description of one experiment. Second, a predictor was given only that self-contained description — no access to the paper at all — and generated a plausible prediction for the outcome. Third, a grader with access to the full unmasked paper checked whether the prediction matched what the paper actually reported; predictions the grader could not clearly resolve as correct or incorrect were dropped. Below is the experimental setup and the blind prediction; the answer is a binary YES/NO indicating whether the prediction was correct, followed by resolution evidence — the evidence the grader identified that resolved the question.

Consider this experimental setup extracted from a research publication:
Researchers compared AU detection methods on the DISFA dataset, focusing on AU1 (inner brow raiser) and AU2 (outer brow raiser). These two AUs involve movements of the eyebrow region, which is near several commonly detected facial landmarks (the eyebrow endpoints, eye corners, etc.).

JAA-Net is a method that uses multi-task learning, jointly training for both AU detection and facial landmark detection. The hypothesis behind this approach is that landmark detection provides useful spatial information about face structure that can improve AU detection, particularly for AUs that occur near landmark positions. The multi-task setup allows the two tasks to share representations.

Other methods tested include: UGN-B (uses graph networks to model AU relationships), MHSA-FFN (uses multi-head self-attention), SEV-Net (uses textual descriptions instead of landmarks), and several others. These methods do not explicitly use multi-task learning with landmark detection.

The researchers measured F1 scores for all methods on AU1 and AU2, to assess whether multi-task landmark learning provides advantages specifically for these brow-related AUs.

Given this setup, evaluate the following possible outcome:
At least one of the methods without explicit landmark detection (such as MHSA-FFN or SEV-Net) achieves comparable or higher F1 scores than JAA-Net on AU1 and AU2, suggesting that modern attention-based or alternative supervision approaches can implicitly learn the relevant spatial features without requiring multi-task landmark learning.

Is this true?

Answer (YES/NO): NO